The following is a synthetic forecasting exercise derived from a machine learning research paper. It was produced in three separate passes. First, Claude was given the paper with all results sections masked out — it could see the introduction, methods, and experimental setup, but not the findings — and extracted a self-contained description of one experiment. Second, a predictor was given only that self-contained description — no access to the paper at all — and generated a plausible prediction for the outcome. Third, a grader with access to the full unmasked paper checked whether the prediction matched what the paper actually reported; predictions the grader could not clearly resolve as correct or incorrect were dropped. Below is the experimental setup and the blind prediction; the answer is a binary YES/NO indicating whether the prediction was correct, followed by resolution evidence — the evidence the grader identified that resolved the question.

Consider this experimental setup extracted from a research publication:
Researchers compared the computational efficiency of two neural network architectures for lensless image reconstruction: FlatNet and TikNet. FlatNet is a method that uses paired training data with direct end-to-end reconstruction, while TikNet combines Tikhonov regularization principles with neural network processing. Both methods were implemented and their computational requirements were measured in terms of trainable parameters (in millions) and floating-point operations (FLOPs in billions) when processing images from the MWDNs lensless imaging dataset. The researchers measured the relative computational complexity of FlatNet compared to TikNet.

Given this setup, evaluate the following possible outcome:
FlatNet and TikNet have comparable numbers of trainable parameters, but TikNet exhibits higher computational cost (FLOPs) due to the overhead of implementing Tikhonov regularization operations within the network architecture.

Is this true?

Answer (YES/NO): NO